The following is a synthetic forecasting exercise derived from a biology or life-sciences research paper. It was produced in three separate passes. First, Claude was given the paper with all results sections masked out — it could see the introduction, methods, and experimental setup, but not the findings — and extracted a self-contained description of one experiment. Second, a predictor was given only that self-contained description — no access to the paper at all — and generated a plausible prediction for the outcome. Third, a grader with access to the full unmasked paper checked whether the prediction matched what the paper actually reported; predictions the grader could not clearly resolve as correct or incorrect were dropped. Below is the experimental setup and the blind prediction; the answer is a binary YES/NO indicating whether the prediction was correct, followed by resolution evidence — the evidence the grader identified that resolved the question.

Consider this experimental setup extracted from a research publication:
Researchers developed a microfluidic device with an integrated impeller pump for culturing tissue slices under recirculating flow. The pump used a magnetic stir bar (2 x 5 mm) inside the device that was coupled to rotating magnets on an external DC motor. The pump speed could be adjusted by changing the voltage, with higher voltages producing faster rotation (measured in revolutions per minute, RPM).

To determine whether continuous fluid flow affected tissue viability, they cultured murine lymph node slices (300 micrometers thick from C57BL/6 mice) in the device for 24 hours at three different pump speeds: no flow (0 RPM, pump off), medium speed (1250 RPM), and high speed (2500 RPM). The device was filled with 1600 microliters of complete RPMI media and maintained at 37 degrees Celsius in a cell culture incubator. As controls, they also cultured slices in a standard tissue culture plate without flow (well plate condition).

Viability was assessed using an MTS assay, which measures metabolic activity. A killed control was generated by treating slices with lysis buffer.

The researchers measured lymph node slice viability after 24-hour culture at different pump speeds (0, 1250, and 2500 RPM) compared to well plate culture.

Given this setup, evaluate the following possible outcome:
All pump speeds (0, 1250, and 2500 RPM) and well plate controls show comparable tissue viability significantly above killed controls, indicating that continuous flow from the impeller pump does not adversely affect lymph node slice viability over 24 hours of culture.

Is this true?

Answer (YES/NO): YES